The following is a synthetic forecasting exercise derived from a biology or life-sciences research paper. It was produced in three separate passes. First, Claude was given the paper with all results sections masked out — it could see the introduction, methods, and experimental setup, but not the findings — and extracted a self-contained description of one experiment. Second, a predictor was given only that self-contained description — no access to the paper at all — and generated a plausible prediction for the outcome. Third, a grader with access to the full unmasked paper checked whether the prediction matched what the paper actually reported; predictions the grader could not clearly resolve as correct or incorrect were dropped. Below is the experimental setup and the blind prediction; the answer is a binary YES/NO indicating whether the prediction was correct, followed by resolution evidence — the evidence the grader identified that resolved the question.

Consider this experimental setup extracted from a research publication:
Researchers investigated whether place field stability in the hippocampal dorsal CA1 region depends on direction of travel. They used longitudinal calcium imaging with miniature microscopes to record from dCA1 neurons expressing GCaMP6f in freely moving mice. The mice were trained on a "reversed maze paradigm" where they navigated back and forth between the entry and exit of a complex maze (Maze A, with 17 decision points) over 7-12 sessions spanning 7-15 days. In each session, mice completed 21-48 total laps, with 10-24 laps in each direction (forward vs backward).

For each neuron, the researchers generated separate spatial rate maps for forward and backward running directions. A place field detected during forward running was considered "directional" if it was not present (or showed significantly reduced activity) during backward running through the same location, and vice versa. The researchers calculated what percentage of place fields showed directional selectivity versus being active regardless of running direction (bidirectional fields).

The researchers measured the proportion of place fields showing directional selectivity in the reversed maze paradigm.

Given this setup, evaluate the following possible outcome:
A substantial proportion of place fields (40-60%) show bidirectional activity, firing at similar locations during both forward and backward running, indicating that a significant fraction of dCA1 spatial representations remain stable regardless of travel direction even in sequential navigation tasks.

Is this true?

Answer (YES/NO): NO